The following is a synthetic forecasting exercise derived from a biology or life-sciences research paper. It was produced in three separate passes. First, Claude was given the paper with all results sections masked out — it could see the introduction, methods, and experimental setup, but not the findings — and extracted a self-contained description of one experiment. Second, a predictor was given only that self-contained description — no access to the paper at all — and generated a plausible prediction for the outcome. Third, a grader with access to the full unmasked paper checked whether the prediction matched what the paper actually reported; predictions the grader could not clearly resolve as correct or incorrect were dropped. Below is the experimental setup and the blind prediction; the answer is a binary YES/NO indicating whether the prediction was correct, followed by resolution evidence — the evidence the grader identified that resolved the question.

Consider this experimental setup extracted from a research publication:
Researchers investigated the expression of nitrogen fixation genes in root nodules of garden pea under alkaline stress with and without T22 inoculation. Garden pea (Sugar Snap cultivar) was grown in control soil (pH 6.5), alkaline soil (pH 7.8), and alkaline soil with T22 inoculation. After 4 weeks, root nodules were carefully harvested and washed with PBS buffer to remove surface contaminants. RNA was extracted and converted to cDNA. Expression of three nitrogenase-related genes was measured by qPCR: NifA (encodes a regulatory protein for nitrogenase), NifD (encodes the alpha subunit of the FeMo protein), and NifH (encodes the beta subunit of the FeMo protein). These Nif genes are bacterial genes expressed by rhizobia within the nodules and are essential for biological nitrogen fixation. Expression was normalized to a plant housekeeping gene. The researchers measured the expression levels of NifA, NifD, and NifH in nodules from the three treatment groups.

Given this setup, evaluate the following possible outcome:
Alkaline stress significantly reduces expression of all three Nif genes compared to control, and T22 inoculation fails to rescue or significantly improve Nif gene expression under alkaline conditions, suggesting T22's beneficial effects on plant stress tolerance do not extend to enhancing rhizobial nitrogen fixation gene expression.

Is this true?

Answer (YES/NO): NO